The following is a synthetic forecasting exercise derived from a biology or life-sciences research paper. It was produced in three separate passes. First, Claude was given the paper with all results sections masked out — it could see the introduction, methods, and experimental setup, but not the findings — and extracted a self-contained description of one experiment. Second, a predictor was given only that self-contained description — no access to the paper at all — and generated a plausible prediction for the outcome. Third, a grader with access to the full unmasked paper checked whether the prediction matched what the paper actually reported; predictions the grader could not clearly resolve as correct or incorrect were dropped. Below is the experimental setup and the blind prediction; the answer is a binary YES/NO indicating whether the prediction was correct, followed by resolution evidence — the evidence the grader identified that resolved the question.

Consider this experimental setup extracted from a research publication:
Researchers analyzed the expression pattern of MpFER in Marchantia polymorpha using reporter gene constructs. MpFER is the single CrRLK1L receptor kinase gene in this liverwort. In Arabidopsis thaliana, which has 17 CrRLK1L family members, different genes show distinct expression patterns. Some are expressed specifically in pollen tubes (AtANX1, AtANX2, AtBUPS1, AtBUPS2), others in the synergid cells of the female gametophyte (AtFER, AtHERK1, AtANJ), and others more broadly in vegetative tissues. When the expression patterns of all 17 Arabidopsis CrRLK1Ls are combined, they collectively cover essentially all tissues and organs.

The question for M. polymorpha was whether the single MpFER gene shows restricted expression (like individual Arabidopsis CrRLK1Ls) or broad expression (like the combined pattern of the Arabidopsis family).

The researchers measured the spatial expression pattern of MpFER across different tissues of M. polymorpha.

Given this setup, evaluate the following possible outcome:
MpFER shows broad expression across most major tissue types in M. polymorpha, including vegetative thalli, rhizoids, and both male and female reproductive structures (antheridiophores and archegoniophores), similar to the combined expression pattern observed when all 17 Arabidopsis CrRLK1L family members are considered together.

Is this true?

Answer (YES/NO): YES